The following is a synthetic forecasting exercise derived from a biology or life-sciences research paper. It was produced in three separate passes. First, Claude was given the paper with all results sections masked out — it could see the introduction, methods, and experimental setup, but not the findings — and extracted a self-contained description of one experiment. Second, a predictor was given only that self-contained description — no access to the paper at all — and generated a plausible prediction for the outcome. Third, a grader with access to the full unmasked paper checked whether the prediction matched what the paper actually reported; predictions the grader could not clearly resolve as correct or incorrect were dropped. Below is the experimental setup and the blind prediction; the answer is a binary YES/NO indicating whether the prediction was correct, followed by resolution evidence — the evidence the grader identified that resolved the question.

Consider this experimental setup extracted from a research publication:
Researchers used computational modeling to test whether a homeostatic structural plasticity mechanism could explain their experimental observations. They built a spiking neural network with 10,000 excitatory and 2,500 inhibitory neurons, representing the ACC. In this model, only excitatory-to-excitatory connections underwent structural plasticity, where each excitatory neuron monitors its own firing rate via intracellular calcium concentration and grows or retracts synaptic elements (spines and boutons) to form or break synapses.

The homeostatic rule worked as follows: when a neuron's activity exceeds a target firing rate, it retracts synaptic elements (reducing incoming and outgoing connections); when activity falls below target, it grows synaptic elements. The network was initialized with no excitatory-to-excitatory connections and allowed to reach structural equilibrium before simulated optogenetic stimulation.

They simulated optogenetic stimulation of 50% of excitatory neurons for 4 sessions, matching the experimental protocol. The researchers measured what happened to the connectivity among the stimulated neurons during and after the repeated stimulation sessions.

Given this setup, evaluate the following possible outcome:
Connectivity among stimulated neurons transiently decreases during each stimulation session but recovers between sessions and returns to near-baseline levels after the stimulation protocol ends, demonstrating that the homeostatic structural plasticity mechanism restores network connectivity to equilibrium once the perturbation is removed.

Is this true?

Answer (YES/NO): NO